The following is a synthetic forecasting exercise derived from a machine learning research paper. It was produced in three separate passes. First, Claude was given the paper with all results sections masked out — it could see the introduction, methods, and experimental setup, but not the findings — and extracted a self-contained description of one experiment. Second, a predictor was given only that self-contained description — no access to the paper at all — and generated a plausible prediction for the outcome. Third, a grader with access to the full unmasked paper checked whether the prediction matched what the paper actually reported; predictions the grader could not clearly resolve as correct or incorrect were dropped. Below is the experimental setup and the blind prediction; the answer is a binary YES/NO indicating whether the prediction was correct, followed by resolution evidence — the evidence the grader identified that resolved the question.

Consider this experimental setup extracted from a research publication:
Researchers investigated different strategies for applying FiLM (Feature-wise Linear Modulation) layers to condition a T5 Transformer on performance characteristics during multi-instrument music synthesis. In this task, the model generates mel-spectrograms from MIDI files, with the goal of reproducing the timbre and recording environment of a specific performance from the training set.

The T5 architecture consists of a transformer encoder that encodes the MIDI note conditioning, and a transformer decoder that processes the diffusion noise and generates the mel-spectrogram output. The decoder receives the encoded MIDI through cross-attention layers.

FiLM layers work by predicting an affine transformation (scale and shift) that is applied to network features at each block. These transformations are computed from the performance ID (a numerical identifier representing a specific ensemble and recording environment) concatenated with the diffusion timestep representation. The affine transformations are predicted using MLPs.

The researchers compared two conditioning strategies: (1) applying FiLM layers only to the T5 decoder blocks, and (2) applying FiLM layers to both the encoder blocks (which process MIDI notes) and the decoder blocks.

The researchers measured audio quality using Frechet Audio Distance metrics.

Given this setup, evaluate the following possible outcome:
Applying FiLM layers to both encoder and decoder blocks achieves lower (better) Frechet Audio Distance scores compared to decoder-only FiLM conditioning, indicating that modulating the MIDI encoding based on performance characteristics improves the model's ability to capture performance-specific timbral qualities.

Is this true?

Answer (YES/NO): YES